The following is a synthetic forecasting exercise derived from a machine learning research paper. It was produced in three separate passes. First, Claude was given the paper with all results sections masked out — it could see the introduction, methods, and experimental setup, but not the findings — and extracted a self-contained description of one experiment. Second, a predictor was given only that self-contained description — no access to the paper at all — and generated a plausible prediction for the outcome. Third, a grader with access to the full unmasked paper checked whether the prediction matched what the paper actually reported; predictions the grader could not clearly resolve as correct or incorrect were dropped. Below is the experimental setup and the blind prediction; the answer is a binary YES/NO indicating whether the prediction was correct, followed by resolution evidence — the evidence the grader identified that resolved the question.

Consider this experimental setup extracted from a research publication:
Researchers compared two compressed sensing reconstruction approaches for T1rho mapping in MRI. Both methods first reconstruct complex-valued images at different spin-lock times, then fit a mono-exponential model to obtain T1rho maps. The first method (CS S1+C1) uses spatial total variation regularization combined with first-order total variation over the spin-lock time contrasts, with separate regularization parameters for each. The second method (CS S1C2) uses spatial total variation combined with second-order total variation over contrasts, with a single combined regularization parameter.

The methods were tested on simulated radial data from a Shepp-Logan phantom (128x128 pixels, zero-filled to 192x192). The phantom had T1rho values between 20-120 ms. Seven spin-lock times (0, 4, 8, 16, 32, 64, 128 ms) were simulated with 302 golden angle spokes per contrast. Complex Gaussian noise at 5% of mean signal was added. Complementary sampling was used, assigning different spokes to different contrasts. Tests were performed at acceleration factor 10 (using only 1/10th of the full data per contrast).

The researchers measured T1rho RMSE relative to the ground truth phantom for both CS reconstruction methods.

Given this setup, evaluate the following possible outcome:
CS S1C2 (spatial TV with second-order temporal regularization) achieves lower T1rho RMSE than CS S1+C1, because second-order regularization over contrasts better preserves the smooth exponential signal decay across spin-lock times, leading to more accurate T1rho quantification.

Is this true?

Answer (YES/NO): YES